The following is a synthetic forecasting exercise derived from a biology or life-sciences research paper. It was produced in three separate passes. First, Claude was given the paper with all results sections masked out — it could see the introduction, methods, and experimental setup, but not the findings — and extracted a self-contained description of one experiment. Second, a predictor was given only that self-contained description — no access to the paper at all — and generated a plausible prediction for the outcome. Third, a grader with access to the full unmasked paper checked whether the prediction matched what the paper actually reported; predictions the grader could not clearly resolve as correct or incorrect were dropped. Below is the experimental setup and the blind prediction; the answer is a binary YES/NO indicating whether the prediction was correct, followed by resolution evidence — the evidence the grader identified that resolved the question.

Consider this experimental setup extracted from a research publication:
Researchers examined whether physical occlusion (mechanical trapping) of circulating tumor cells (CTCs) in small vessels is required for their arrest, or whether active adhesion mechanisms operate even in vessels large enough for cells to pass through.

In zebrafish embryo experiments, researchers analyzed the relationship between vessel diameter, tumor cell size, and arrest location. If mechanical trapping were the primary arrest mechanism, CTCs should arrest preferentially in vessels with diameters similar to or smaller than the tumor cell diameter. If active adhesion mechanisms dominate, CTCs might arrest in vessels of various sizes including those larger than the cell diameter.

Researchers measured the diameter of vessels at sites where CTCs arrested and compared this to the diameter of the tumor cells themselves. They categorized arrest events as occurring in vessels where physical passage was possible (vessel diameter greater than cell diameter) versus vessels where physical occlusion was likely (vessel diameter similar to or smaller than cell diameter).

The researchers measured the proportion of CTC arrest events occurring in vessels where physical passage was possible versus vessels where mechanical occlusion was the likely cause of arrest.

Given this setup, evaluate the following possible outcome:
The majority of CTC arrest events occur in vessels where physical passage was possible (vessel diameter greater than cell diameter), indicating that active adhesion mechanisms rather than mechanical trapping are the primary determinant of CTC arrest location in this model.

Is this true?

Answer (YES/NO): NO